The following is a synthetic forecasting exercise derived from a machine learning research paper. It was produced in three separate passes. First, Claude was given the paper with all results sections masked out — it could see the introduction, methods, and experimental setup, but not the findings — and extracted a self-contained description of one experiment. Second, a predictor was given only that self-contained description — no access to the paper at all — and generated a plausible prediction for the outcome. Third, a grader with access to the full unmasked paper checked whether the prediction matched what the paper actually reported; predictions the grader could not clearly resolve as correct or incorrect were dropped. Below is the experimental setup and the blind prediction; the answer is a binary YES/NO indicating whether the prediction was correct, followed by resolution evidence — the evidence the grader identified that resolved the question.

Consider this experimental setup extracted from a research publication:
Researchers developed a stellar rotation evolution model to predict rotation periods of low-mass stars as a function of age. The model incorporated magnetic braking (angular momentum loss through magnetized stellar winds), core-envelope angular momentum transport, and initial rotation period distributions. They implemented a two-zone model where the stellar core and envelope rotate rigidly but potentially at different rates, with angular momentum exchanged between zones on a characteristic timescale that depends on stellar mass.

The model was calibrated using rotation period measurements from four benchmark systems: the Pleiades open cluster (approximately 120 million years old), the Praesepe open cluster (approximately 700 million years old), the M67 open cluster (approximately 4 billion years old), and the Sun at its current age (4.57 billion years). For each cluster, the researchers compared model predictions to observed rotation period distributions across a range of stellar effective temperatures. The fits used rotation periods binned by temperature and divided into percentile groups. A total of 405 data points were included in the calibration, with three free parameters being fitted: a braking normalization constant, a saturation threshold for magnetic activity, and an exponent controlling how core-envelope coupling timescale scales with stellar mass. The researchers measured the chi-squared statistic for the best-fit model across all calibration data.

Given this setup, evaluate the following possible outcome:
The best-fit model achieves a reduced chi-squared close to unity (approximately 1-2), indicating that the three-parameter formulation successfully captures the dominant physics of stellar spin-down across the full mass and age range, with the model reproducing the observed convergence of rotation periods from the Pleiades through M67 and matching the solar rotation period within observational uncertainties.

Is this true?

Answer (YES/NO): NO